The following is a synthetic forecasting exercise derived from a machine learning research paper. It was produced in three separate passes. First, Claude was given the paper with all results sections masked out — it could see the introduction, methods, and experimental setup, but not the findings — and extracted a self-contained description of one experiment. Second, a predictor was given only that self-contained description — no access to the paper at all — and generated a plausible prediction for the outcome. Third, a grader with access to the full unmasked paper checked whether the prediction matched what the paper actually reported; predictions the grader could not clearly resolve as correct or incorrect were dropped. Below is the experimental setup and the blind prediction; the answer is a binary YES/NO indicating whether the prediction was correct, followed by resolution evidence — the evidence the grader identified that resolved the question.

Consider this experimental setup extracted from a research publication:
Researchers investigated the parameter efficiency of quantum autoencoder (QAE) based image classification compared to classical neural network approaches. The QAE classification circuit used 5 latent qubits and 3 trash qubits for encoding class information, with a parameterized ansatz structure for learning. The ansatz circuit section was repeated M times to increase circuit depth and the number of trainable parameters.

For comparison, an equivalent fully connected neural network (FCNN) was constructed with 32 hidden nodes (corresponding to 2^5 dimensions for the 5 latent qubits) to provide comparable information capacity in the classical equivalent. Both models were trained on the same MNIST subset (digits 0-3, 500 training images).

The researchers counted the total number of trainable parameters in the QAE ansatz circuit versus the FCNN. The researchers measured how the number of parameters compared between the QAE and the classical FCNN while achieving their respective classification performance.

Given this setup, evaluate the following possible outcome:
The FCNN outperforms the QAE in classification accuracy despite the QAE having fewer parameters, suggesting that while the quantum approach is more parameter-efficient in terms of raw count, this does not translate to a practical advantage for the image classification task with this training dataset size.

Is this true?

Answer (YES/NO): NO